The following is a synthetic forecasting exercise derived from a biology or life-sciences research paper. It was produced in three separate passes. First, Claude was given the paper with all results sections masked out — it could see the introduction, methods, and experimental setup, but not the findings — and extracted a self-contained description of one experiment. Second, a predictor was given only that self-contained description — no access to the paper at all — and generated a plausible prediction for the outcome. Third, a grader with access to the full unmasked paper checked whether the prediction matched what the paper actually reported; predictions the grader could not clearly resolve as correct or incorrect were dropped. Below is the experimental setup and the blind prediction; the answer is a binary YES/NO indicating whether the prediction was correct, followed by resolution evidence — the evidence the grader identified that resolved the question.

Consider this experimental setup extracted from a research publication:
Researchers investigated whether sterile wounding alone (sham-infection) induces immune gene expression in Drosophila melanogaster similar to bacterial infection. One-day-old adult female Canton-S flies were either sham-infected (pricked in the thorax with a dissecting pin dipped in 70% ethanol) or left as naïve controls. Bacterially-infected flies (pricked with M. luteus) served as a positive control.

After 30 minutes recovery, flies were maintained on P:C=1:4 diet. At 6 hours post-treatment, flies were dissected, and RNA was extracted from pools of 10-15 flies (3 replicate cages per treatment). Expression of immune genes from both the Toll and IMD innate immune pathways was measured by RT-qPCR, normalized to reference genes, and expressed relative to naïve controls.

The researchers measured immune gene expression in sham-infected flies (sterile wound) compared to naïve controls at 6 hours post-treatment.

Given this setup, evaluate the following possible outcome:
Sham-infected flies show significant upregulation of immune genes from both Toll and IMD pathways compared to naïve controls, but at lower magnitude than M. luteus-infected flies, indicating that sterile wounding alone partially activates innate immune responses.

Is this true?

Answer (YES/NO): YES